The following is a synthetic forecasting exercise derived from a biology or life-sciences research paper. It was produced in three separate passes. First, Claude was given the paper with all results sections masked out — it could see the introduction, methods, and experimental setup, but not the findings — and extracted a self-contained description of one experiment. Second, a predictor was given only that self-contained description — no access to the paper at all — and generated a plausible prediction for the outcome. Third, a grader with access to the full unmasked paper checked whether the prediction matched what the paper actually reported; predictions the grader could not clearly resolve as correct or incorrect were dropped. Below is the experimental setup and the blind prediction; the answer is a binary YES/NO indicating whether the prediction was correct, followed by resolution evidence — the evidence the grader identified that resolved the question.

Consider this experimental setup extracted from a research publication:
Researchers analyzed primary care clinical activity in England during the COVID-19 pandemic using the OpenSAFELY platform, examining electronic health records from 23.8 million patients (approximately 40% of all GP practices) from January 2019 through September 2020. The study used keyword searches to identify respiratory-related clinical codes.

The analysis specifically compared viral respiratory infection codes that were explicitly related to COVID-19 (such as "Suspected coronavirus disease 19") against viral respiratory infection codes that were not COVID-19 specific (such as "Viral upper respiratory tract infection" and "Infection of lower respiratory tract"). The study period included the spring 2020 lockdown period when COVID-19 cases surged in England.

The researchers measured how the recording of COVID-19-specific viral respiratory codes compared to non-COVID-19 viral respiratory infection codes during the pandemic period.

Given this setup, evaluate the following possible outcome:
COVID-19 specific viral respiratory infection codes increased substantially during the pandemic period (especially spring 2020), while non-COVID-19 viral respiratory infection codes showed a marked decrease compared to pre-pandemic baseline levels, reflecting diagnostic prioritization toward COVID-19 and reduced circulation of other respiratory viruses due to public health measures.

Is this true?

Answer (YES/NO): YES